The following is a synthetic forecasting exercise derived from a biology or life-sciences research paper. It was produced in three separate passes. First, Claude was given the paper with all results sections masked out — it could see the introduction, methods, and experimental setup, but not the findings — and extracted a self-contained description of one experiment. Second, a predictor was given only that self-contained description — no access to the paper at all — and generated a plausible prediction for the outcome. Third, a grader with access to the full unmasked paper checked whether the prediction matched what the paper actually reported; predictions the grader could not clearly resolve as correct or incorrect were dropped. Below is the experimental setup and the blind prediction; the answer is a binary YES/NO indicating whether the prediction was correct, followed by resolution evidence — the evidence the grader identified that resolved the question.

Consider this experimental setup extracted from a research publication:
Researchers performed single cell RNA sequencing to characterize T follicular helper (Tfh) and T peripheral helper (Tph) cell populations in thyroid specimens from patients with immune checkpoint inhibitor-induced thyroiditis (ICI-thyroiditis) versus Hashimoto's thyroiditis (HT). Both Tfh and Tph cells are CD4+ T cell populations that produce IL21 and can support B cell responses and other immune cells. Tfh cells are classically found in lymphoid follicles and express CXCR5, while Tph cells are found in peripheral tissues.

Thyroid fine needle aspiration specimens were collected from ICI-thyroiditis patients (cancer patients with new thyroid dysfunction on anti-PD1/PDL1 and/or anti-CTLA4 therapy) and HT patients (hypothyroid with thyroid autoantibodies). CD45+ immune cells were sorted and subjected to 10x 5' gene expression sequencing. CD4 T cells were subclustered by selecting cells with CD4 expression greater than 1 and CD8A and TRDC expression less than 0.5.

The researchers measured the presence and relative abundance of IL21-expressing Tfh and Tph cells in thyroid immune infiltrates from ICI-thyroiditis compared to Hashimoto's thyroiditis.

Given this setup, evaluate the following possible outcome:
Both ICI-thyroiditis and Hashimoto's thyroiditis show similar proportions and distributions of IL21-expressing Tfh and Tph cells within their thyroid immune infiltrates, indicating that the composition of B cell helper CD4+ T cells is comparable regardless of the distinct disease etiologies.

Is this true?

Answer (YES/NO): NO